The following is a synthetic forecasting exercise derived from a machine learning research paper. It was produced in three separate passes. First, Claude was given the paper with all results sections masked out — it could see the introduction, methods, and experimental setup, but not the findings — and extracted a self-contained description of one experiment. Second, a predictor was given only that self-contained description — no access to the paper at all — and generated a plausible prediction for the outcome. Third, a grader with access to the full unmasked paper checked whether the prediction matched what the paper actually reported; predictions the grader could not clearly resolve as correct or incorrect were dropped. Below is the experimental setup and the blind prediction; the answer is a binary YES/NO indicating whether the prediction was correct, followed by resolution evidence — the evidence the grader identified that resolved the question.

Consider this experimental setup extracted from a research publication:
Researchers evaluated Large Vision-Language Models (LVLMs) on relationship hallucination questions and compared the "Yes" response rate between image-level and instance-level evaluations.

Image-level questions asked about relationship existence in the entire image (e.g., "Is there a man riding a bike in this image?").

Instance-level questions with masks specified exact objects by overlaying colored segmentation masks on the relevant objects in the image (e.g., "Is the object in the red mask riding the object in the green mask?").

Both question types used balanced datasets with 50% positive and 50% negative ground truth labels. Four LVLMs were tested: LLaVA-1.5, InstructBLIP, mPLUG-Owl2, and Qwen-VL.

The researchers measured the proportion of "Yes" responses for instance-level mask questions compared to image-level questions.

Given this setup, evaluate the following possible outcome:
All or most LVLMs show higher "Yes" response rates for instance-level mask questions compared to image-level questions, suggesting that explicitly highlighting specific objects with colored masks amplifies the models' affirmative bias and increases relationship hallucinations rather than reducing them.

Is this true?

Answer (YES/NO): YES